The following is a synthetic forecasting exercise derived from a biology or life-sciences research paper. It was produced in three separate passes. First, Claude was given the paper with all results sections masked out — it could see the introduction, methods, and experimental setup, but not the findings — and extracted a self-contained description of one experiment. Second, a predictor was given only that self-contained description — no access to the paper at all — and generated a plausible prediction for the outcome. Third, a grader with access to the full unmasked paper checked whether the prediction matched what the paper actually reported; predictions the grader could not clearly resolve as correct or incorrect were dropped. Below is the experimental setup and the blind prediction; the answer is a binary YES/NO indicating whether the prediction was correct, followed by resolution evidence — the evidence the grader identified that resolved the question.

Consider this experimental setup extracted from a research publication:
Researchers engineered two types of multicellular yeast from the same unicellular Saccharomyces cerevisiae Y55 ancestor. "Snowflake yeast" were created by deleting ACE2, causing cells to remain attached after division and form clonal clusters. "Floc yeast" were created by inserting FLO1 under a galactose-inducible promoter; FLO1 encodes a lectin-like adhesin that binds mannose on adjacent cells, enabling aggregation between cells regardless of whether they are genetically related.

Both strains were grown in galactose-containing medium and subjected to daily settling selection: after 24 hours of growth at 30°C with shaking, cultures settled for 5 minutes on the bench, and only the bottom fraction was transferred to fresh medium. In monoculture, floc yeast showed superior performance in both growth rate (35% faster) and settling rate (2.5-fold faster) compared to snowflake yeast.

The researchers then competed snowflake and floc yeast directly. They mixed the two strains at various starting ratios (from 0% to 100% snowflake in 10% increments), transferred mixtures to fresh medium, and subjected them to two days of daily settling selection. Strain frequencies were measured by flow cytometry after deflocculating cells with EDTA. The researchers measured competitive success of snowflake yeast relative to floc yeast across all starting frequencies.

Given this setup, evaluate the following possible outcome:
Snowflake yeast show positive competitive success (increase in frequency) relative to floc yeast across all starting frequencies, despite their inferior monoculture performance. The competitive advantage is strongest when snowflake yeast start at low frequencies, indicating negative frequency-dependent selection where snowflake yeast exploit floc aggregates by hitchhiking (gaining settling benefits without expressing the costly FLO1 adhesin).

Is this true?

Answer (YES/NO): NO